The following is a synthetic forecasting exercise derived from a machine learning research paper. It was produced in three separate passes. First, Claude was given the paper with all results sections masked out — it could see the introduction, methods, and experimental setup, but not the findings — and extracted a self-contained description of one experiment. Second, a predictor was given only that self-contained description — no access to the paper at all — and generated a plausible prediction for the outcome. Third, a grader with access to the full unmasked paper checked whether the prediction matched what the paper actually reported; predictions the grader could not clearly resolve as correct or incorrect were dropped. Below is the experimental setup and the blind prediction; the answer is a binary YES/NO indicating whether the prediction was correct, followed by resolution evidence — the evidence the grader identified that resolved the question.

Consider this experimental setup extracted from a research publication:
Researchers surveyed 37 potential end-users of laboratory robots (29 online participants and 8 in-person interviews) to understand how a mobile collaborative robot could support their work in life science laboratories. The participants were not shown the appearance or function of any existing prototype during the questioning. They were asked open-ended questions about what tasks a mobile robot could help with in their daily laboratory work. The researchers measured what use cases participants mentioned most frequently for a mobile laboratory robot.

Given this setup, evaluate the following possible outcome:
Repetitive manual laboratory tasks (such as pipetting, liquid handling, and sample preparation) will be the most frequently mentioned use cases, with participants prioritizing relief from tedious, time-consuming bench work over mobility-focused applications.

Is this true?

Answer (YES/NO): NO